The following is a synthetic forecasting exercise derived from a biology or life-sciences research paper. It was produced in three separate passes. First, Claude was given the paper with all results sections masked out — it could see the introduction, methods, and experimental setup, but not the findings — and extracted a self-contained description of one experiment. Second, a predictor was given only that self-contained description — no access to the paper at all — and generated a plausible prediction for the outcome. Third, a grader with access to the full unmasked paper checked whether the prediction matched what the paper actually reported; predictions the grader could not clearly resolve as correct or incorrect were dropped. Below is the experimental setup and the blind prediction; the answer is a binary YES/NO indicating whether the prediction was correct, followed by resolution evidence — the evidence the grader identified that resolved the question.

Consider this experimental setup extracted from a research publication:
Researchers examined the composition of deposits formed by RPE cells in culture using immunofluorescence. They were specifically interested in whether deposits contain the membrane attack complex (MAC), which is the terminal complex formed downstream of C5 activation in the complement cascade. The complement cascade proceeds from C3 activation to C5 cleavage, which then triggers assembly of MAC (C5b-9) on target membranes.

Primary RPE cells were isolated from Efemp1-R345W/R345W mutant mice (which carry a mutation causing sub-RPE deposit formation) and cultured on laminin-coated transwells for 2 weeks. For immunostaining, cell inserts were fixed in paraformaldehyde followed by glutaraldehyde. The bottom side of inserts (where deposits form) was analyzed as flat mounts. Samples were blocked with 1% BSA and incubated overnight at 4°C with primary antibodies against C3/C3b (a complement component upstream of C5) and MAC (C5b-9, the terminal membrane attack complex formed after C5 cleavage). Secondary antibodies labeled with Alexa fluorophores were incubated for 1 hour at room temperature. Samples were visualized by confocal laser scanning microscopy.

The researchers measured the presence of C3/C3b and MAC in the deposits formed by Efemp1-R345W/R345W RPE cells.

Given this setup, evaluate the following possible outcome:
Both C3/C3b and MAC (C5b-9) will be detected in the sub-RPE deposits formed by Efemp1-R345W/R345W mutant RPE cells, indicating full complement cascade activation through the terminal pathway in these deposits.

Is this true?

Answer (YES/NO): NO